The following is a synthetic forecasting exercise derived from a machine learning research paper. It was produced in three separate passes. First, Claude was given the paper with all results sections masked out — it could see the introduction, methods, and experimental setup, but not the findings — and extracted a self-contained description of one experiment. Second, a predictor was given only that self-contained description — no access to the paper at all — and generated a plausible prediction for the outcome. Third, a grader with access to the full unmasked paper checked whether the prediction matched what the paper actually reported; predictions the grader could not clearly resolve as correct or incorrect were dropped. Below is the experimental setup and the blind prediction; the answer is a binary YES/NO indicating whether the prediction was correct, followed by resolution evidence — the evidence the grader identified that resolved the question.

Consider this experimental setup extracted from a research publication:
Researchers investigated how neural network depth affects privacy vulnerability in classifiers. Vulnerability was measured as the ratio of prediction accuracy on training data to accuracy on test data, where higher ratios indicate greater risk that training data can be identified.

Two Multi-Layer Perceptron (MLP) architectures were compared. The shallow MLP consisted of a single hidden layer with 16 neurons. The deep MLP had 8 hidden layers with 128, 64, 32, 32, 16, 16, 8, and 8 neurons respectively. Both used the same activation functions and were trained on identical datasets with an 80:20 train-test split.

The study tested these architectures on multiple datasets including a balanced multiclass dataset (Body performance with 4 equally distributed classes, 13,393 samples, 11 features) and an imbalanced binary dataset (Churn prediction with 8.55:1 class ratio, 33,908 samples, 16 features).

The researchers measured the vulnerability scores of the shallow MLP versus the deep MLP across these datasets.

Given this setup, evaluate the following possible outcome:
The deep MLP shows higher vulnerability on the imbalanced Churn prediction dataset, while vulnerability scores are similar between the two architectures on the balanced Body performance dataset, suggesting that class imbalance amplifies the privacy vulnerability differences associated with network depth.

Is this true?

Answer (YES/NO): YES